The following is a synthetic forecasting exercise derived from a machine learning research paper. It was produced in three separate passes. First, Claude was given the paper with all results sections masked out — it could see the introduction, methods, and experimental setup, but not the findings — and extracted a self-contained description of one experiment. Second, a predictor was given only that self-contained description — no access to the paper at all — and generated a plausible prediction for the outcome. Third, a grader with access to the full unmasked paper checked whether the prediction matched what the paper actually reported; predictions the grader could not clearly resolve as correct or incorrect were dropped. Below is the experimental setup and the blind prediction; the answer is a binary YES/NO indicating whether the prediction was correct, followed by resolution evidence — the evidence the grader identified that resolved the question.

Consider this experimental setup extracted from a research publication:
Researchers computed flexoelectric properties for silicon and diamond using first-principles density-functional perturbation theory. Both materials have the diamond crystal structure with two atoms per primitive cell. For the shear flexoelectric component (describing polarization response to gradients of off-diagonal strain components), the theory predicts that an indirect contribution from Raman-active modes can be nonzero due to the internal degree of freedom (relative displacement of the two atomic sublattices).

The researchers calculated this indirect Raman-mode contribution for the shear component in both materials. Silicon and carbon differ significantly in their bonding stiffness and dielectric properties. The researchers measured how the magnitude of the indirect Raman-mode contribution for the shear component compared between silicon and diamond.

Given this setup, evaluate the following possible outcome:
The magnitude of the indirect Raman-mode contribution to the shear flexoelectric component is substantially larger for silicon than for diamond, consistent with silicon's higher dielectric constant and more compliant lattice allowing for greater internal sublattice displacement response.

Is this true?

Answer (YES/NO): YES